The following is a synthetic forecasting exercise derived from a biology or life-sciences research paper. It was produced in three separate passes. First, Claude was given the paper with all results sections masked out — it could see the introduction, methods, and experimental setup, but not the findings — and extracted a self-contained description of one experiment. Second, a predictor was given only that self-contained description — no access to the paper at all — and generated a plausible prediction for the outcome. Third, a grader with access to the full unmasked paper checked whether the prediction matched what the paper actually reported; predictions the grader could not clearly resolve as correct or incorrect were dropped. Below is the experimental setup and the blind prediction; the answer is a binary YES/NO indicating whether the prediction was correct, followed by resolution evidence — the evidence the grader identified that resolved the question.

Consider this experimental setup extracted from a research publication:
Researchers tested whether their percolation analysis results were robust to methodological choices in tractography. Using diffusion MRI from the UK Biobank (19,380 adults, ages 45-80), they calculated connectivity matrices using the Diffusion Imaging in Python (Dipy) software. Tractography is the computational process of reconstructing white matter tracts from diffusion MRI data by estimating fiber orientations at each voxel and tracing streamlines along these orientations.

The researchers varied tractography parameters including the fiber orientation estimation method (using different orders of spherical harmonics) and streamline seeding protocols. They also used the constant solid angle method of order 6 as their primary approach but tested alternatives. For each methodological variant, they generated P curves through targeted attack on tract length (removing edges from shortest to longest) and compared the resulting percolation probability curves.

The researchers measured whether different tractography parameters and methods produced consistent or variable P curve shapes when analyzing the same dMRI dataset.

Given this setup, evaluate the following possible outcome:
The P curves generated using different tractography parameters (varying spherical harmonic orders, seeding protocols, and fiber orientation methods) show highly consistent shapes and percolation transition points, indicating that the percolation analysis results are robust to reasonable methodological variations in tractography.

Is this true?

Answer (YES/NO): YES